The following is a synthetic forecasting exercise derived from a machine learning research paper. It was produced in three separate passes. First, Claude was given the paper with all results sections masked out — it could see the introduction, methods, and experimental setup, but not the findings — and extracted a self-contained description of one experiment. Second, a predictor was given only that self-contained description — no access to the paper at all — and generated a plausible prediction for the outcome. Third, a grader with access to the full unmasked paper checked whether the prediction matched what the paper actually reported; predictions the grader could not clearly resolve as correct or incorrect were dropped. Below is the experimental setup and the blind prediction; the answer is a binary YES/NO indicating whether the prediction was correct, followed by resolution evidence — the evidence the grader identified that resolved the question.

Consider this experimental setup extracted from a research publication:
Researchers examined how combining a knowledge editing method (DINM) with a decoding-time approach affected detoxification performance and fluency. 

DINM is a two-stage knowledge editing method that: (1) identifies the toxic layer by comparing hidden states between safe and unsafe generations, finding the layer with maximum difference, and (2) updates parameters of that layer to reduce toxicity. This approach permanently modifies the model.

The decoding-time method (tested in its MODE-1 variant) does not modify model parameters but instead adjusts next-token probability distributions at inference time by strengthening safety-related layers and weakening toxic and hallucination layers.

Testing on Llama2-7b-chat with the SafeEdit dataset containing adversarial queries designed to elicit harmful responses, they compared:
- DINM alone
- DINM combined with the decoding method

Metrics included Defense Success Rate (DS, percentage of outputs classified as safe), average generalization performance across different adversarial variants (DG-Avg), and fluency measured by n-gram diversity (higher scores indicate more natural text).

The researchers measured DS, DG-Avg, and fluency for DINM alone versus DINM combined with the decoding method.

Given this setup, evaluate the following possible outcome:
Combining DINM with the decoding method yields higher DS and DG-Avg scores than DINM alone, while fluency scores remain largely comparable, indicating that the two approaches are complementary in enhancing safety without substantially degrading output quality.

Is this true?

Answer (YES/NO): NO